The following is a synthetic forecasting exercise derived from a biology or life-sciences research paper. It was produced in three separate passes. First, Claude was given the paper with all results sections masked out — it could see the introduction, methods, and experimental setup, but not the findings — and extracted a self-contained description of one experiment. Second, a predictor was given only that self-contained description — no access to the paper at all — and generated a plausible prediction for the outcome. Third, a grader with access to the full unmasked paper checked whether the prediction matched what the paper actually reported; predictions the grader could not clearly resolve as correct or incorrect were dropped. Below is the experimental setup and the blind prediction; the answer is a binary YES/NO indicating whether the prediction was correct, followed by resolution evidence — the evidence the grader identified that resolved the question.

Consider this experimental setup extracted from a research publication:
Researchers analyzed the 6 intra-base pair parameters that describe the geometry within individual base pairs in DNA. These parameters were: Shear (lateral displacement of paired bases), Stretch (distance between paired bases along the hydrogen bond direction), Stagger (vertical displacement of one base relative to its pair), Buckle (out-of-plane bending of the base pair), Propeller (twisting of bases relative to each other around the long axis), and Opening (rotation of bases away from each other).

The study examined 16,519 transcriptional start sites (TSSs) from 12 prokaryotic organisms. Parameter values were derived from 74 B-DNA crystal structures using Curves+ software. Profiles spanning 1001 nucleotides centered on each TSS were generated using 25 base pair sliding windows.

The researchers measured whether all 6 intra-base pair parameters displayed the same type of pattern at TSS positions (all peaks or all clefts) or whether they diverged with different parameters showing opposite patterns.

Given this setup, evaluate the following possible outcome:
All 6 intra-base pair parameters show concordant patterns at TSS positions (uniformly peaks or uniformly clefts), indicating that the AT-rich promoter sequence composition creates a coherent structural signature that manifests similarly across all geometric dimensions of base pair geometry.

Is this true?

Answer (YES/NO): NO